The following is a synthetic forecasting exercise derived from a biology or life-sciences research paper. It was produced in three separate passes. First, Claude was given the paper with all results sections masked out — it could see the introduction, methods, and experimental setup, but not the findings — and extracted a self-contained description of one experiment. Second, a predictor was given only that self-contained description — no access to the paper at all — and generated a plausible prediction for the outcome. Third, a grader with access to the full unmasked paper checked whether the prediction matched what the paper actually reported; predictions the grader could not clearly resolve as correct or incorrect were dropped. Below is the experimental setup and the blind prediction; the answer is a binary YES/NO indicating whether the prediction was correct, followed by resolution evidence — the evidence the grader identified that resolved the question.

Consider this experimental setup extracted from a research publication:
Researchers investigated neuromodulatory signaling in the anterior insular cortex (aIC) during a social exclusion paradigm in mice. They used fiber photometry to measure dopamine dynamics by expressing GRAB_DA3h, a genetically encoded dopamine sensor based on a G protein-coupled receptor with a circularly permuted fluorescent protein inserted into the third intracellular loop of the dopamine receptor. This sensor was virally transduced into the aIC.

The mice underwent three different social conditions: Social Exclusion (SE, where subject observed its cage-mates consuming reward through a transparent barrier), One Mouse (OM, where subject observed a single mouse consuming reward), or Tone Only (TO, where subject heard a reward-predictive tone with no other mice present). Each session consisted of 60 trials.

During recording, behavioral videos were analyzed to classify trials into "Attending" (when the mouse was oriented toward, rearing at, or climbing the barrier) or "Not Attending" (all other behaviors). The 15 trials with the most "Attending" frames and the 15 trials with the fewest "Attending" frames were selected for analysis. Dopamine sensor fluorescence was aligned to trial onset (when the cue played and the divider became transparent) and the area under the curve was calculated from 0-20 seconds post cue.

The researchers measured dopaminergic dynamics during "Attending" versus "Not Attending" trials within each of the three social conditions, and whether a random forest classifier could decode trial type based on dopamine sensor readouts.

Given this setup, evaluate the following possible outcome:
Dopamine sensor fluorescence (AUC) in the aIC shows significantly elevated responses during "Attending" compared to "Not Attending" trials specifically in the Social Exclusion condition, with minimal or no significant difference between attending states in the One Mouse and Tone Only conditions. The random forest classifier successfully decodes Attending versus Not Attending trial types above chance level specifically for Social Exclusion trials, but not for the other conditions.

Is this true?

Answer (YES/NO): NO